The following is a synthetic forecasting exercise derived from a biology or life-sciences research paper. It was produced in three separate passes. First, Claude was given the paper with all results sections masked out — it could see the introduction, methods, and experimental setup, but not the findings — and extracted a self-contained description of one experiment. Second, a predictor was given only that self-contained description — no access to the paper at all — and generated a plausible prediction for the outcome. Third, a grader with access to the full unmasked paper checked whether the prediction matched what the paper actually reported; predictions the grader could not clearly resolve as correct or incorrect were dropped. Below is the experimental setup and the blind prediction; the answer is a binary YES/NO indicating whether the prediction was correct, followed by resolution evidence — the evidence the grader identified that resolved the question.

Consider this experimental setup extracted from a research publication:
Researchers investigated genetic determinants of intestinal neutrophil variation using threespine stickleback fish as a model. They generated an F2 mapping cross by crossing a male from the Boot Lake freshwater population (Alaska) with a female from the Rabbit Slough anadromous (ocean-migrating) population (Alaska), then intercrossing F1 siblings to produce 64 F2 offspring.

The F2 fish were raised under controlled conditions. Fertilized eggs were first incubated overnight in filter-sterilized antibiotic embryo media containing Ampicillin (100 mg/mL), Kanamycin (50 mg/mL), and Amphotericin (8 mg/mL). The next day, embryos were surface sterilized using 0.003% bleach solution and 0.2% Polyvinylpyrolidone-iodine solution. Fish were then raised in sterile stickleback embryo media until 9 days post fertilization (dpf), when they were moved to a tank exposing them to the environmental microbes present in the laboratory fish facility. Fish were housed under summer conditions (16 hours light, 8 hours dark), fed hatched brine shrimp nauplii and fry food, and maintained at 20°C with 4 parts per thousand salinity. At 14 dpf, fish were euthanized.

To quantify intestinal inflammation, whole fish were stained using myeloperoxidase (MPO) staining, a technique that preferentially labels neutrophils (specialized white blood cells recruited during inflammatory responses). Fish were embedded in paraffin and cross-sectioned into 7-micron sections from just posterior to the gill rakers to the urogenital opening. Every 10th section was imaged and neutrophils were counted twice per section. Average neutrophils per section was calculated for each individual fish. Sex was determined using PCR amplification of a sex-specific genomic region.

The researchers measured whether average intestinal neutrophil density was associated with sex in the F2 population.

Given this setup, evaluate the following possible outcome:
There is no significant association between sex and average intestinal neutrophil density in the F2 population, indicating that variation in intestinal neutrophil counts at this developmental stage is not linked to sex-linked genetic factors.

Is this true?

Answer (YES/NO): YES